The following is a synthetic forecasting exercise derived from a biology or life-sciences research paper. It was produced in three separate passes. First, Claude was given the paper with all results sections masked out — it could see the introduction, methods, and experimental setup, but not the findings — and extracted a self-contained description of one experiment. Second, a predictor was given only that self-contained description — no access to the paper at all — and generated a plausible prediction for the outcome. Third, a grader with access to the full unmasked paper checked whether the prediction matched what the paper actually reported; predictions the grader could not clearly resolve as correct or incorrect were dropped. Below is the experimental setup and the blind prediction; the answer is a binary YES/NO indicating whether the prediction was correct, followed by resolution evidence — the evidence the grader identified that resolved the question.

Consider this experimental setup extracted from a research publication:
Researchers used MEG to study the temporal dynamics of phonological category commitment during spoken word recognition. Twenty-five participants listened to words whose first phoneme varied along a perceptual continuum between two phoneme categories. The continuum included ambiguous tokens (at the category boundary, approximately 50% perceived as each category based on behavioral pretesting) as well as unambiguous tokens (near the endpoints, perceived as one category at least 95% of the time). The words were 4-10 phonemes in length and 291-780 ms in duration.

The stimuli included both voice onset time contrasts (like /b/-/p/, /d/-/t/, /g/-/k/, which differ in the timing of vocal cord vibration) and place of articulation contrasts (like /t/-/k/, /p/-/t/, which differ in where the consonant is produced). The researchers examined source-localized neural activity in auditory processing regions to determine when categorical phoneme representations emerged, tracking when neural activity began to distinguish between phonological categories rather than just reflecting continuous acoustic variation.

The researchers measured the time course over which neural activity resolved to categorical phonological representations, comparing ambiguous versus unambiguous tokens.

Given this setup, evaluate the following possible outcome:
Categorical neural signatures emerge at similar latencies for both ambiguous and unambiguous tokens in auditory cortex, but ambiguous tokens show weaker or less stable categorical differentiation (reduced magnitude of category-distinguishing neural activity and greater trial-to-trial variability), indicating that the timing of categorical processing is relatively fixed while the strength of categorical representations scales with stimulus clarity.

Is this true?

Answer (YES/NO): NO